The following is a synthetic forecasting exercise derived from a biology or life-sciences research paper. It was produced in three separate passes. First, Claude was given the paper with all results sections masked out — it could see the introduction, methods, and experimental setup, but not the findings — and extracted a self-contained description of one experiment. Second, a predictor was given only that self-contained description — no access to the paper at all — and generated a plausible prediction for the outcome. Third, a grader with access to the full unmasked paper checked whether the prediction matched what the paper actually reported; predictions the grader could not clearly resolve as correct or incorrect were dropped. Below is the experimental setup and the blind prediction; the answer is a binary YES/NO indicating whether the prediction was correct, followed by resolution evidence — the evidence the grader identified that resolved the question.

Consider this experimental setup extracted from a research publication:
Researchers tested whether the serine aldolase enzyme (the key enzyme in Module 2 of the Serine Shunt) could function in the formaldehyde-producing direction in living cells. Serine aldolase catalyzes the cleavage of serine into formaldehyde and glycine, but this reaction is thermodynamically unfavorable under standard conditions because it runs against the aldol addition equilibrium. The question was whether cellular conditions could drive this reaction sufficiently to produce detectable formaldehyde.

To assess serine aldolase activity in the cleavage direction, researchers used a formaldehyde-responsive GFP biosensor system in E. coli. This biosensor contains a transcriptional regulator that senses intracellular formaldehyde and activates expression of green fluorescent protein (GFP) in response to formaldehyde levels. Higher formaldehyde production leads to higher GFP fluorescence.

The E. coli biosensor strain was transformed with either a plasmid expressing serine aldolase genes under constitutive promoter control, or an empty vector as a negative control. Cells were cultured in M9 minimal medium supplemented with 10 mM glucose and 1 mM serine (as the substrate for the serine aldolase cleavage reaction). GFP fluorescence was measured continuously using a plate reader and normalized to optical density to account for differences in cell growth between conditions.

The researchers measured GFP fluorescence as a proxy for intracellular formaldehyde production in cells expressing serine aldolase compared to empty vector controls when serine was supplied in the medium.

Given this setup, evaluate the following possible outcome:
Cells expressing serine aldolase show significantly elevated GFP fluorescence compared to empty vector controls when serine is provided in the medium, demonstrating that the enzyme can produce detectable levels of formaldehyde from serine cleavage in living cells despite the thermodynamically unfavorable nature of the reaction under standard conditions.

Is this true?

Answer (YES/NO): YES